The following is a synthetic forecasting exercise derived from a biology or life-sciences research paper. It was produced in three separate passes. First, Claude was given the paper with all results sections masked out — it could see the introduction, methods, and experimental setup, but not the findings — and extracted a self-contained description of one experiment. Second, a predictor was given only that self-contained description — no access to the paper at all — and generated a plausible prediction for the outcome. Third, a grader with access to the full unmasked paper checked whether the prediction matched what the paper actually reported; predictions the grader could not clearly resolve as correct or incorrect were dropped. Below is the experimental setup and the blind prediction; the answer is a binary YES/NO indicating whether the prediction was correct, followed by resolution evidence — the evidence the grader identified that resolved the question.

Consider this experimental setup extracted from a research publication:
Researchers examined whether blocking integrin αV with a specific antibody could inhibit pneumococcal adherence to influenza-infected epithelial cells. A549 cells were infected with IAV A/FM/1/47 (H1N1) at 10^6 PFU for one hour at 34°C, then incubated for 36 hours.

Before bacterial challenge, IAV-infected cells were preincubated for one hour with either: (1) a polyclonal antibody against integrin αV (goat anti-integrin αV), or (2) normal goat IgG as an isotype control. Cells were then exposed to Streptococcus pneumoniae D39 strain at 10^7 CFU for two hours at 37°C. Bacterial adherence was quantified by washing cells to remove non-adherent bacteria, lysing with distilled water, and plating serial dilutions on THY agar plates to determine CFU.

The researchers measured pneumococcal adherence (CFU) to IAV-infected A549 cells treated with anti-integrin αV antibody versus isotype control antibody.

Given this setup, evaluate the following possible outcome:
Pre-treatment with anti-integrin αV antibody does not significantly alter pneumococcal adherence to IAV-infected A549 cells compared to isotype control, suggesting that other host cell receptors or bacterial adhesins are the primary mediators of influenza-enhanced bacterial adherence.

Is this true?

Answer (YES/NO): NO